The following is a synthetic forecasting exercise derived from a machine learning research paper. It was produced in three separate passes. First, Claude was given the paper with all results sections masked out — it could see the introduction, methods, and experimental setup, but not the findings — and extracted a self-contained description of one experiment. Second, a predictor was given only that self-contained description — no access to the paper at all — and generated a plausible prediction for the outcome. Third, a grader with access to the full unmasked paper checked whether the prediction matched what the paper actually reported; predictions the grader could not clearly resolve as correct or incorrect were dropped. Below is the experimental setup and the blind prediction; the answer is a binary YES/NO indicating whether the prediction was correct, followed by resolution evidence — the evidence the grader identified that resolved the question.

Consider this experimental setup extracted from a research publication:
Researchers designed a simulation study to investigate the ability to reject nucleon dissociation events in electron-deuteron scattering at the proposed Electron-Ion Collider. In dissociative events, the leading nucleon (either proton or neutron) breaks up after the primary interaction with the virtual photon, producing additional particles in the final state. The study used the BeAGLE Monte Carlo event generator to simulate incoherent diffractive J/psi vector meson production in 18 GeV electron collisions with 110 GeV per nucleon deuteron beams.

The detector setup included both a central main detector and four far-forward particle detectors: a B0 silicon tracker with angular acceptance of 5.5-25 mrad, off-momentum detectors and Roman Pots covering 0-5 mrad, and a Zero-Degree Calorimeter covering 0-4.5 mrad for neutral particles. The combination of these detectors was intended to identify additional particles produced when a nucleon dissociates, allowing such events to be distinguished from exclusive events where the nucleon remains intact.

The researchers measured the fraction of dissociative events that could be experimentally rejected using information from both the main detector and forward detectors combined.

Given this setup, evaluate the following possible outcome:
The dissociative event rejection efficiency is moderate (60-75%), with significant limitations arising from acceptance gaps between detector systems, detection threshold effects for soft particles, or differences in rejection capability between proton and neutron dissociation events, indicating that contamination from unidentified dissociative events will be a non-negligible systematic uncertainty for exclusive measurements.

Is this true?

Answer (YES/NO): NO